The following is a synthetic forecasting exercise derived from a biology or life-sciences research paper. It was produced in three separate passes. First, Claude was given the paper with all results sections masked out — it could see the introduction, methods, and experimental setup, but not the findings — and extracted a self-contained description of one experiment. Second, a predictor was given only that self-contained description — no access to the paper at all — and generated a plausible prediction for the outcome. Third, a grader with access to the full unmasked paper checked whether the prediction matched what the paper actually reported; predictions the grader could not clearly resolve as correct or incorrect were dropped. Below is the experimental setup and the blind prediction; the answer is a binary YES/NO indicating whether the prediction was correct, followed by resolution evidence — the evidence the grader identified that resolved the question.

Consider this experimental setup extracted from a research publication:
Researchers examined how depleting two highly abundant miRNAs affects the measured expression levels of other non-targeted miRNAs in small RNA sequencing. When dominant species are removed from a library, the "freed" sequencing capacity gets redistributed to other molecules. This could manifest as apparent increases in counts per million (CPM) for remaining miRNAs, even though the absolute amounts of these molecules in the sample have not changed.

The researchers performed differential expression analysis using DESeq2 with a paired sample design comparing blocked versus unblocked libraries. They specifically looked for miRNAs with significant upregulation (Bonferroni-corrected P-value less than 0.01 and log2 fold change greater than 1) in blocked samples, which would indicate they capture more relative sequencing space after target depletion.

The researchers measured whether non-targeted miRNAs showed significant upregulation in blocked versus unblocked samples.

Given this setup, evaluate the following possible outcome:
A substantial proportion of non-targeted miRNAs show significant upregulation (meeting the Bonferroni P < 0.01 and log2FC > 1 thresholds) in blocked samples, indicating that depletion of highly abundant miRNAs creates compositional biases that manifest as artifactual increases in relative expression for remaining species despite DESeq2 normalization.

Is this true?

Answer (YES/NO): NO